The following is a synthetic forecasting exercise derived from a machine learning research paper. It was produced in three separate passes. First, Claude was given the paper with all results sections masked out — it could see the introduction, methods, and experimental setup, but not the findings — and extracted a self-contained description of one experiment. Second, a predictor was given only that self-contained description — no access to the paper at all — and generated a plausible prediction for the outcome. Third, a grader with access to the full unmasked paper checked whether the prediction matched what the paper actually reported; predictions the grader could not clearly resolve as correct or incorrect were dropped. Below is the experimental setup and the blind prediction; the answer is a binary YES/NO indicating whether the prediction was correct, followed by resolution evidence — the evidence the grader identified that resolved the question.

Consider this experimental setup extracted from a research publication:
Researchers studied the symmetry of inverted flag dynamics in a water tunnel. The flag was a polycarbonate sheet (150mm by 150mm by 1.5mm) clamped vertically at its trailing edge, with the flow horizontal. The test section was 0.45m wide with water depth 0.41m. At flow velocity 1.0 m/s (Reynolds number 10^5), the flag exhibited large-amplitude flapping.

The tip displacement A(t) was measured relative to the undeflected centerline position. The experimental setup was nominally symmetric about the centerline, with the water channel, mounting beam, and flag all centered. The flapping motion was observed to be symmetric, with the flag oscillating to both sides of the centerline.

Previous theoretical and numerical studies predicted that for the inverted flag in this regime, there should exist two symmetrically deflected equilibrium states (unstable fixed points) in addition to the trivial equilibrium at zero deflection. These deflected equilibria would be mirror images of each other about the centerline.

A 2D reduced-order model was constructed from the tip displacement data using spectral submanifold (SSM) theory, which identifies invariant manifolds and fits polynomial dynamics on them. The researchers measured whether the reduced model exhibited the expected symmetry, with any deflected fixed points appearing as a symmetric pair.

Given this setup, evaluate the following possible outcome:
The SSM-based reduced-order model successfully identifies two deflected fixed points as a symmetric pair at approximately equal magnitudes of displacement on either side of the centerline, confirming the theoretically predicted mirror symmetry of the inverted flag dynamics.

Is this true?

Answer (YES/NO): YES